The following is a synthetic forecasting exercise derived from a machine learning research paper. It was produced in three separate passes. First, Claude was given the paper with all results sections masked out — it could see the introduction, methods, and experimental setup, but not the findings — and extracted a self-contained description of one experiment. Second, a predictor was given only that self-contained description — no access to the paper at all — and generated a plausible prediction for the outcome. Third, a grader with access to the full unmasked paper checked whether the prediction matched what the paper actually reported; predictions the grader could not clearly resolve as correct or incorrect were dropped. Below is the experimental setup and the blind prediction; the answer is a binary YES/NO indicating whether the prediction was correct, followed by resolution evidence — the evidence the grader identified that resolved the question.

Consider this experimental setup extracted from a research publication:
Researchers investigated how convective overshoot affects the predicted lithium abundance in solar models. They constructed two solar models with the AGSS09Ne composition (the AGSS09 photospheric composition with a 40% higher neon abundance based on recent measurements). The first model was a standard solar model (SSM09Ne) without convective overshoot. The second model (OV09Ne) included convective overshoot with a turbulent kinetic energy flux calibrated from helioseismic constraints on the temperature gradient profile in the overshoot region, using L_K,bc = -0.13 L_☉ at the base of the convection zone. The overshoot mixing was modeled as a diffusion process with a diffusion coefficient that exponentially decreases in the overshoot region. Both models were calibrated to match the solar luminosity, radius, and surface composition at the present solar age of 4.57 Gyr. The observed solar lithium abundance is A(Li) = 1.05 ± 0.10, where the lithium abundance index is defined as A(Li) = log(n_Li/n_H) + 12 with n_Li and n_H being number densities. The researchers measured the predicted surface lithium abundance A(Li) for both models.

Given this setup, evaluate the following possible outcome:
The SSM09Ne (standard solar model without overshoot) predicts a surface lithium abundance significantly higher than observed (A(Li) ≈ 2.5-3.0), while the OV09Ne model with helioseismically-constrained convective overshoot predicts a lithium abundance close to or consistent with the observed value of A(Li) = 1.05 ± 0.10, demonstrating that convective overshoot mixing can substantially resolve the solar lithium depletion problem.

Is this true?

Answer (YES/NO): NO